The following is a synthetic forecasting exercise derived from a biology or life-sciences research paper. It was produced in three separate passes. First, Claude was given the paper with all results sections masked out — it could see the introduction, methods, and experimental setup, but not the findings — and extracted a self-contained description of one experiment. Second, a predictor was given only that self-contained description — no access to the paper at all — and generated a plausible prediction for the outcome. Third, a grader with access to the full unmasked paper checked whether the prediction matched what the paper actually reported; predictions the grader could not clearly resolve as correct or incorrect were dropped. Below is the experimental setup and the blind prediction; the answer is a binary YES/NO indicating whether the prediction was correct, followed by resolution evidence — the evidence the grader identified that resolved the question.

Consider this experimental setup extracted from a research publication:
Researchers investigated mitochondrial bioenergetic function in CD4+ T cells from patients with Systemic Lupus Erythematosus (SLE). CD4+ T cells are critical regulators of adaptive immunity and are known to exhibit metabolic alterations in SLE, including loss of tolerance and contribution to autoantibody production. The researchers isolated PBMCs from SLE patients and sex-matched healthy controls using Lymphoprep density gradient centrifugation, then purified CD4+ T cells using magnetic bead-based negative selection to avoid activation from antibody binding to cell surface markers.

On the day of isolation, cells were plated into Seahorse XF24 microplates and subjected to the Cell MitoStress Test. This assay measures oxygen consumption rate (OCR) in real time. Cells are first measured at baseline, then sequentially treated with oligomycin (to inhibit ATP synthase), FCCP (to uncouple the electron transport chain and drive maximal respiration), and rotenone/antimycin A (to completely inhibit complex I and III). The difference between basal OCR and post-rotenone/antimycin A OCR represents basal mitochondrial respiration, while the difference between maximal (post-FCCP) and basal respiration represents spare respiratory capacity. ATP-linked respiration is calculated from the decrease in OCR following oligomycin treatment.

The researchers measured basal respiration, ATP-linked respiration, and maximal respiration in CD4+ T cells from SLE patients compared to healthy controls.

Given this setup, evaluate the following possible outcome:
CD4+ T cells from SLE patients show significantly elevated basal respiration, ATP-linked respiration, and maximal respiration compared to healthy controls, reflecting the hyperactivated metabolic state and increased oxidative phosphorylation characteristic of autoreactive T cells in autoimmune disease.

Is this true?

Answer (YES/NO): NO